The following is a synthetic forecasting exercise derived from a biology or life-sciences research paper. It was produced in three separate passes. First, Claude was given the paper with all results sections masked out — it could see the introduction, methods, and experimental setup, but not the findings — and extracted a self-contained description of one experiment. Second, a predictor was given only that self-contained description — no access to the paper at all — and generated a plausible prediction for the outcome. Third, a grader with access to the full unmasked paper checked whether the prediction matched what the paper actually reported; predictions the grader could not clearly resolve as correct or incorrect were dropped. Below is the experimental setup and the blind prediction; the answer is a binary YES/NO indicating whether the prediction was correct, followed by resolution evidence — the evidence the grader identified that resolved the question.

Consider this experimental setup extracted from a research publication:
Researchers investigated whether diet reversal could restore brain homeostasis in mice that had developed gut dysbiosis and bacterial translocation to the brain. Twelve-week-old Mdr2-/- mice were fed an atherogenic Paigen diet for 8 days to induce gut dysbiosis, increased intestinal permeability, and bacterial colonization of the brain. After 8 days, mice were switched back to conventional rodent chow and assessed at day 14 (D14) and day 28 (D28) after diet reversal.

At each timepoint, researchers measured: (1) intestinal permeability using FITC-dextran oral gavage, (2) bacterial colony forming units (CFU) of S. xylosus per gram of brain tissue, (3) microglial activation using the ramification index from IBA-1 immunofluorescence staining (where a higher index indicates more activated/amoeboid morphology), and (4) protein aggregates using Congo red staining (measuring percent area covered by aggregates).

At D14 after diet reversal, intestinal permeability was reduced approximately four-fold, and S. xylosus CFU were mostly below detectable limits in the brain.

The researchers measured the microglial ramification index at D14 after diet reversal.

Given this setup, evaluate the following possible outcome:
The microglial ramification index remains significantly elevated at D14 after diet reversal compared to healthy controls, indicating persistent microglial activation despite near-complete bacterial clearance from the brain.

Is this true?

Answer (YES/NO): NO